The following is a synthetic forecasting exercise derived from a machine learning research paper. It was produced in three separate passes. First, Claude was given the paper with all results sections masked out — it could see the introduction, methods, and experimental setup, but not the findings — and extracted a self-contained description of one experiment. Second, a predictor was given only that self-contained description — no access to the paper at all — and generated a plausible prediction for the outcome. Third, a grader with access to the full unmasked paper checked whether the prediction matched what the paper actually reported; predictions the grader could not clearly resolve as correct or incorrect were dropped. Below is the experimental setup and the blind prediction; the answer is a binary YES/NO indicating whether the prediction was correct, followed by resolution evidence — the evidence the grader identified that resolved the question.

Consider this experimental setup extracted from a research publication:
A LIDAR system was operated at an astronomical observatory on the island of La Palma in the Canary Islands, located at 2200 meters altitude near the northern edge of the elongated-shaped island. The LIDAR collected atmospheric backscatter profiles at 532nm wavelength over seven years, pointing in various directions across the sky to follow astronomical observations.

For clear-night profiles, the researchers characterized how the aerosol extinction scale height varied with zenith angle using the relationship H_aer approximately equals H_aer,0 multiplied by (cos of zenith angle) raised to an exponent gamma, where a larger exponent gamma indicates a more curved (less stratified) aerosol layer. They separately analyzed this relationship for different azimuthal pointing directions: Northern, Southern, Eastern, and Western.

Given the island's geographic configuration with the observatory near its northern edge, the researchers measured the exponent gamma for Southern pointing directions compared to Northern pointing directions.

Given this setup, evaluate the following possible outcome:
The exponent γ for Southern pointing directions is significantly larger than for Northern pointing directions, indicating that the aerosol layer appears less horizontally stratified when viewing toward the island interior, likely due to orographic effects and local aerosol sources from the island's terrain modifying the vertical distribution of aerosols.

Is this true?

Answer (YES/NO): NO